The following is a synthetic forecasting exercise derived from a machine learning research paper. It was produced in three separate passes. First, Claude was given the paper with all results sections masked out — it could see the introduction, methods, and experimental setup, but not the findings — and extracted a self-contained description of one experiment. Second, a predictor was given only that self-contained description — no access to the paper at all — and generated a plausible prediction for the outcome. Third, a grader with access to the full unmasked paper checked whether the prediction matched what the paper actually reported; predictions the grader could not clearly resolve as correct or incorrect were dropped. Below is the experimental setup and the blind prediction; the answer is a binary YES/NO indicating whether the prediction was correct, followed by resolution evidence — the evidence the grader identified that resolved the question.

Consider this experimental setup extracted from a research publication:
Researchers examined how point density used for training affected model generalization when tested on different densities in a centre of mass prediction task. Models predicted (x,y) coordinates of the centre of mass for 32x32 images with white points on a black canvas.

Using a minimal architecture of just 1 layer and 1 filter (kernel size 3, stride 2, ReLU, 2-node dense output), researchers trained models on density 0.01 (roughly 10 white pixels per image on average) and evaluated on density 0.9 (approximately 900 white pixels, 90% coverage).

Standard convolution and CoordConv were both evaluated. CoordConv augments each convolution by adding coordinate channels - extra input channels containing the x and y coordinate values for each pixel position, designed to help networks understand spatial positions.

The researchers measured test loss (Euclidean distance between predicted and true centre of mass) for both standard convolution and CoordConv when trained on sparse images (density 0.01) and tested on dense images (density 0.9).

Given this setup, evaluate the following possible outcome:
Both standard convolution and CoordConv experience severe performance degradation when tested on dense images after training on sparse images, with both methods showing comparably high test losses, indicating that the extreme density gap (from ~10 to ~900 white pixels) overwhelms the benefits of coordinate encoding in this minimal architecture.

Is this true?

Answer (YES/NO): NO